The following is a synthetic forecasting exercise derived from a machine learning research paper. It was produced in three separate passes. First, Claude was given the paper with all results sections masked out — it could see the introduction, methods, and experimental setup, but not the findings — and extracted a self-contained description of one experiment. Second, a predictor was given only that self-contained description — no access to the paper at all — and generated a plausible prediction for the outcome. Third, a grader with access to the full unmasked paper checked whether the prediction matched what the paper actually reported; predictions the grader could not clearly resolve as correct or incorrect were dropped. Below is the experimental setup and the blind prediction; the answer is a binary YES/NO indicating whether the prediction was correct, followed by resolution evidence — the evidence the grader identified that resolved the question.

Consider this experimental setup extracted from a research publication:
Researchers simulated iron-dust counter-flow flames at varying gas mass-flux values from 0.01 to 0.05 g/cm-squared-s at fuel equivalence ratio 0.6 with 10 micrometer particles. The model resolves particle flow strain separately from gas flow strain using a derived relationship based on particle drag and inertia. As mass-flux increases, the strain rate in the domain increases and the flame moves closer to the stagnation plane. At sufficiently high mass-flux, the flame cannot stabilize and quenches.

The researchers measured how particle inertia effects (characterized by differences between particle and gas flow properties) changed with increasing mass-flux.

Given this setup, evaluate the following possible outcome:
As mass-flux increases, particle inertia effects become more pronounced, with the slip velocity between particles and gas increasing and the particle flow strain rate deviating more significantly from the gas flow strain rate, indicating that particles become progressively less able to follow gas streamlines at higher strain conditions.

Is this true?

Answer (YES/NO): YES